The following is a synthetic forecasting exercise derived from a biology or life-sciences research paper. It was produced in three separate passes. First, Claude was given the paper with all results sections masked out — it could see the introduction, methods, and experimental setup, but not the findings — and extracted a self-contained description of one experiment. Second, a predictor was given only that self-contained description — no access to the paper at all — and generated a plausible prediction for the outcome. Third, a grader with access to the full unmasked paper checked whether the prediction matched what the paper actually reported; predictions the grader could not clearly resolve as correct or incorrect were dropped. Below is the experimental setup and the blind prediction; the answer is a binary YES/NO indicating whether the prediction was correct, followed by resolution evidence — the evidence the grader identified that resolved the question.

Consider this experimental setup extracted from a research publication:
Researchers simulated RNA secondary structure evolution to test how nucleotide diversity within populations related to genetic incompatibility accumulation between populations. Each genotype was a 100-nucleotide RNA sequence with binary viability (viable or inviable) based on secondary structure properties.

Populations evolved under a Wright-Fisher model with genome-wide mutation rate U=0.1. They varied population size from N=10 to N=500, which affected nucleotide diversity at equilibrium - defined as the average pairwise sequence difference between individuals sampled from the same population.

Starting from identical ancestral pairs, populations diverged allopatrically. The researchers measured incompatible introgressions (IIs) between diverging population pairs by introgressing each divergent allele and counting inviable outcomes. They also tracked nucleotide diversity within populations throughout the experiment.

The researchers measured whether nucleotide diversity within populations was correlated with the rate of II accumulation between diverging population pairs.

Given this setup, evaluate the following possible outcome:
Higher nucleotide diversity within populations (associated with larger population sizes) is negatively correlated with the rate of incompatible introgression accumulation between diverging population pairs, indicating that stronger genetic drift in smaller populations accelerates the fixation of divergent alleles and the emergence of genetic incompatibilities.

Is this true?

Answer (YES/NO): NO